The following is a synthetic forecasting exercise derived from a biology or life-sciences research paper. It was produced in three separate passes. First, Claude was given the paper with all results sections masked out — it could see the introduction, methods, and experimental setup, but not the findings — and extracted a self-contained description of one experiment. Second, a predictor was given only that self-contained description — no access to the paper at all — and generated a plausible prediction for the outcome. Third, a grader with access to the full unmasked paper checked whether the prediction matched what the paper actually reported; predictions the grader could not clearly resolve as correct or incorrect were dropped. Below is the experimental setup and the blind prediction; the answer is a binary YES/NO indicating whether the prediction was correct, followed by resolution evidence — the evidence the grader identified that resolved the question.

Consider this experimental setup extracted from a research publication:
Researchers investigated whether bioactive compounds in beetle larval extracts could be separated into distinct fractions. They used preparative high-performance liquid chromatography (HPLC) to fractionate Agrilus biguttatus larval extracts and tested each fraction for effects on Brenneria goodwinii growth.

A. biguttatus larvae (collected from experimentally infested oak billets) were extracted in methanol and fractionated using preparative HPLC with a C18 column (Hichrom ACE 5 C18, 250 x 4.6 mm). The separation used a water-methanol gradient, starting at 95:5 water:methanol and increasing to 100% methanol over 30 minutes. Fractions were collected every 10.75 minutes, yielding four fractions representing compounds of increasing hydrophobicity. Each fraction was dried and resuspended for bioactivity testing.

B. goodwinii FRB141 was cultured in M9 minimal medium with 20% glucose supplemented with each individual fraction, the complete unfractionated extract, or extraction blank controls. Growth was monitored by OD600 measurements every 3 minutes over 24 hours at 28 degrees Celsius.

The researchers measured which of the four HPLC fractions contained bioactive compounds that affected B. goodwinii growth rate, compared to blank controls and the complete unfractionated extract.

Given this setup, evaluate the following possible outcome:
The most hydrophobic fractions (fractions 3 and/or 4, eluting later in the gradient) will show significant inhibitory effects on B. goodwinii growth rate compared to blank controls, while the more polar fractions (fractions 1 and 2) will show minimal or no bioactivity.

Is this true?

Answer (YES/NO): NO